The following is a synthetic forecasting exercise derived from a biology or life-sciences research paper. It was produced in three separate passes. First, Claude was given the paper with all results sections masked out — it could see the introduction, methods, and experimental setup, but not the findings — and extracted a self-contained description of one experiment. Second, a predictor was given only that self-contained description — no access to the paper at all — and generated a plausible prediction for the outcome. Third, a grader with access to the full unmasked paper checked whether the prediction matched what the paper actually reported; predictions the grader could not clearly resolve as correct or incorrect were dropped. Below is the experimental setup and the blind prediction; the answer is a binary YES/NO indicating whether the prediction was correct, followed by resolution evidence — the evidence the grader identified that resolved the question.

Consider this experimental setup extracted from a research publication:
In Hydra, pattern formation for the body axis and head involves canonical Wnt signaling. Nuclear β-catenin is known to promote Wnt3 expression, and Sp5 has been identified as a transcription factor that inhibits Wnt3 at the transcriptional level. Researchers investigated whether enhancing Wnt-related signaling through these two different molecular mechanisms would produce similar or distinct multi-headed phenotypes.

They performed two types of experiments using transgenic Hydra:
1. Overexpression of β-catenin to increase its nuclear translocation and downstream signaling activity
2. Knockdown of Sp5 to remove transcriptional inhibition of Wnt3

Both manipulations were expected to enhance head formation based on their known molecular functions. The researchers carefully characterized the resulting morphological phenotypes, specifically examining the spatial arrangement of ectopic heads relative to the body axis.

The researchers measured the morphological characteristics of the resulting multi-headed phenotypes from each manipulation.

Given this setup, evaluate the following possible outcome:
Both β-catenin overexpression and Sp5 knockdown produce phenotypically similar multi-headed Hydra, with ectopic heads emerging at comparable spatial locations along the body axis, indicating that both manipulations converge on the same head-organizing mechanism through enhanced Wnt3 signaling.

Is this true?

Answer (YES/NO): NO